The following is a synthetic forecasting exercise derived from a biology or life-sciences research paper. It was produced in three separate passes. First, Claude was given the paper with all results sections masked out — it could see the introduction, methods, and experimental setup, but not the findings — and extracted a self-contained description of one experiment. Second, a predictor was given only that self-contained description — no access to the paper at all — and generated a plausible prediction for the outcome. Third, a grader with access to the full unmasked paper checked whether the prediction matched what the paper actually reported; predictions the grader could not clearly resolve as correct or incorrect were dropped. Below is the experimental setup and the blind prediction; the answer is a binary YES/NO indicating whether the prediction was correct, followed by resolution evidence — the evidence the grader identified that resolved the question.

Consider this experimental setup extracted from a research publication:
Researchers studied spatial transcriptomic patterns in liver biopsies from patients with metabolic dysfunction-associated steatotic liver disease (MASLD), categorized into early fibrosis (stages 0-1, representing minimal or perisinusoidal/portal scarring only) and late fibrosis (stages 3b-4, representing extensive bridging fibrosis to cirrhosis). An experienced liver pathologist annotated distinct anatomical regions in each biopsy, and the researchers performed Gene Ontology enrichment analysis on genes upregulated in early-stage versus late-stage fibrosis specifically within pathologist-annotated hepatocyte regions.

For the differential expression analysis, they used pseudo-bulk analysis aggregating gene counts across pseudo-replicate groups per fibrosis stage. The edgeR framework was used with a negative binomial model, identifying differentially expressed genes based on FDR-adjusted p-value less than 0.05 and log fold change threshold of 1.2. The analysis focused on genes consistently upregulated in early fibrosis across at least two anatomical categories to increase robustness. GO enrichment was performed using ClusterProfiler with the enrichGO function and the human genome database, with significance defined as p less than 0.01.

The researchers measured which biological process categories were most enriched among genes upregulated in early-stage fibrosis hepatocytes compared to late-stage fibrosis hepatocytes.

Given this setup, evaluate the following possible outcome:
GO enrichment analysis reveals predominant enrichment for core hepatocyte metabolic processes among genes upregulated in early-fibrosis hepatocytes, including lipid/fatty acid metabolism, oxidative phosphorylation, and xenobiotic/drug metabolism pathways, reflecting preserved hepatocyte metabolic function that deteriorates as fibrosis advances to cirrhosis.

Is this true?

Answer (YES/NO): YES